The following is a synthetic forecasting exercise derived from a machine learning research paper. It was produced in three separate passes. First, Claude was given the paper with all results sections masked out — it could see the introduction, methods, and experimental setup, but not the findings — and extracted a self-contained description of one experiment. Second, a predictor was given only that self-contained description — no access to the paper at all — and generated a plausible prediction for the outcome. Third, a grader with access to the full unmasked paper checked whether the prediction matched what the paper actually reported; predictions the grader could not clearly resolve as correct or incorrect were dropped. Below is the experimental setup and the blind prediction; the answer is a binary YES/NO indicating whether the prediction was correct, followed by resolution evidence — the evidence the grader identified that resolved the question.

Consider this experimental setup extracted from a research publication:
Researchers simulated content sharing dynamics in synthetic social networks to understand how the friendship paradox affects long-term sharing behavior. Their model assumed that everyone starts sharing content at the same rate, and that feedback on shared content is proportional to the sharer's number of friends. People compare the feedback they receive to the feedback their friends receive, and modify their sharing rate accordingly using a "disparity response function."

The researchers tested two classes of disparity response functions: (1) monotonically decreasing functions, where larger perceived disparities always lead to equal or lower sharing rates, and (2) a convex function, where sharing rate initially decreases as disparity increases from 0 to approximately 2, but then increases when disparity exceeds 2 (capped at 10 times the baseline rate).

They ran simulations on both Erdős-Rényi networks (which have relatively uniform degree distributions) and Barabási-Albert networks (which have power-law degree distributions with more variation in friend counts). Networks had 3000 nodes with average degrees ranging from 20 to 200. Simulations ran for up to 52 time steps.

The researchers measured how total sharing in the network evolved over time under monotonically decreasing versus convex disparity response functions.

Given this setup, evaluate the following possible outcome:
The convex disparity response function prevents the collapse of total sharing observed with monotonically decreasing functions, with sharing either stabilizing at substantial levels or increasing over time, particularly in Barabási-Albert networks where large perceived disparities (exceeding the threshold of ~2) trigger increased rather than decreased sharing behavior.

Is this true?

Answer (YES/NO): NO